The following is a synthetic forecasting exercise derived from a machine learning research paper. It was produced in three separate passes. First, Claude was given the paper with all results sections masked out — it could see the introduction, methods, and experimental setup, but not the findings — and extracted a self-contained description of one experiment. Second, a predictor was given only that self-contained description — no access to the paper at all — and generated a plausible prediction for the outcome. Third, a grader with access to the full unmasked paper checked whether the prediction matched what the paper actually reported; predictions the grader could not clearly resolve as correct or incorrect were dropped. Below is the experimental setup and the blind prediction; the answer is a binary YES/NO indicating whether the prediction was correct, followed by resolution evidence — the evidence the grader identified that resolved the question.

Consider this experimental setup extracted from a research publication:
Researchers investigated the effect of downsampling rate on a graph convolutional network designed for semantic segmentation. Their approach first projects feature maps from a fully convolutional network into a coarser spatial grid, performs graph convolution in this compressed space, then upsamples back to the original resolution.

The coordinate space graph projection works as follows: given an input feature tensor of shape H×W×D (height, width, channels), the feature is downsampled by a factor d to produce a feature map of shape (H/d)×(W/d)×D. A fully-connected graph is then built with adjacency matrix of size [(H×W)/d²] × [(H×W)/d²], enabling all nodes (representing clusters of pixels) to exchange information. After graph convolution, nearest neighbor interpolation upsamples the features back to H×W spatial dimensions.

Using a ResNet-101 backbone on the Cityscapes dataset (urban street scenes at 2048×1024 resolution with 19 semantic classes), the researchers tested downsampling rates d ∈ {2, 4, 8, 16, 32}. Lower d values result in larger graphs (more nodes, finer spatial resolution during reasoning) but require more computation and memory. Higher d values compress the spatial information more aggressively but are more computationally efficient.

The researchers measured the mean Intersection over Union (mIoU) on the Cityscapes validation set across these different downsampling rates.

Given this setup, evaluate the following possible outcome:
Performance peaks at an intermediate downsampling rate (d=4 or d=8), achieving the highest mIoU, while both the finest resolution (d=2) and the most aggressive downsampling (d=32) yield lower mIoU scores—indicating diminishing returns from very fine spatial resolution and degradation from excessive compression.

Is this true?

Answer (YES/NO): NO